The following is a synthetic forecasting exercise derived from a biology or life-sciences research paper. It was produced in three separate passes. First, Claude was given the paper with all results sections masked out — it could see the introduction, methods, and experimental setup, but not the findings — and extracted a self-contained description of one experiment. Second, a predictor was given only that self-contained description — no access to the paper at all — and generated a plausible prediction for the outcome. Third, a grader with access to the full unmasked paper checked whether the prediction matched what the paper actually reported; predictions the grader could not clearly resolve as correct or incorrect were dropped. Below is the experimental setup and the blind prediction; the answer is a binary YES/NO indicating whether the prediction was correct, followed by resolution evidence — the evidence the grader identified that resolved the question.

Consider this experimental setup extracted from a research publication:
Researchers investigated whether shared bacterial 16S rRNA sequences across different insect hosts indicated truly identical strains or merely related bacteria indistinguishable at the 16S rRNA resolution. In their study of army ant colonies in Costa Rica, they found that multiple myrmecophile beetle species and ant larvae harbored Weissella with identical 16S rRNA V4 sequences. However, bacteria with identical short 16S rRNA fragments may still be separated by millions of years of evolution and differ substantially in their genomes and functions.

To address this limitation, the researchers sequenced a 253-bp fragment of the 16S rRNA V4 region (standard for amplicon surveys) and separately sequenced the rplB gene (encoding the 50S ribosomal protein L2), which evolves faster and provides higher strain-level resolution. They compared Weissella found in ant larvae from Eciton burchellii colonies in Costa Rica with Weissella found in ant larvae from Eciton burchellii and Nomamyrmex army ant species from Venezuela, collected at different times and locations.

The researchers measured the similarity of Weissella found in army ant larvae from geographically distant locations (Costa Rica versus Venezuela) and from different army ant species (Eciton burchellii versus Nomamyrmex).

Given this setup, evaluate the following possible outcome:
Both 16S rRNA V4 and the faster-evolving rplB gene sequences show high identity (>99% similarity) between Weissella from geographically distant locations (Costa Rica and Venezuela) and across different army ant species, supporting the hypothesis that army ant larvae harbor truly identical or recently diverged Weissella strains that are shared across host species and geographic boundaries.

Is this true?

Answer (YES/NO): NO